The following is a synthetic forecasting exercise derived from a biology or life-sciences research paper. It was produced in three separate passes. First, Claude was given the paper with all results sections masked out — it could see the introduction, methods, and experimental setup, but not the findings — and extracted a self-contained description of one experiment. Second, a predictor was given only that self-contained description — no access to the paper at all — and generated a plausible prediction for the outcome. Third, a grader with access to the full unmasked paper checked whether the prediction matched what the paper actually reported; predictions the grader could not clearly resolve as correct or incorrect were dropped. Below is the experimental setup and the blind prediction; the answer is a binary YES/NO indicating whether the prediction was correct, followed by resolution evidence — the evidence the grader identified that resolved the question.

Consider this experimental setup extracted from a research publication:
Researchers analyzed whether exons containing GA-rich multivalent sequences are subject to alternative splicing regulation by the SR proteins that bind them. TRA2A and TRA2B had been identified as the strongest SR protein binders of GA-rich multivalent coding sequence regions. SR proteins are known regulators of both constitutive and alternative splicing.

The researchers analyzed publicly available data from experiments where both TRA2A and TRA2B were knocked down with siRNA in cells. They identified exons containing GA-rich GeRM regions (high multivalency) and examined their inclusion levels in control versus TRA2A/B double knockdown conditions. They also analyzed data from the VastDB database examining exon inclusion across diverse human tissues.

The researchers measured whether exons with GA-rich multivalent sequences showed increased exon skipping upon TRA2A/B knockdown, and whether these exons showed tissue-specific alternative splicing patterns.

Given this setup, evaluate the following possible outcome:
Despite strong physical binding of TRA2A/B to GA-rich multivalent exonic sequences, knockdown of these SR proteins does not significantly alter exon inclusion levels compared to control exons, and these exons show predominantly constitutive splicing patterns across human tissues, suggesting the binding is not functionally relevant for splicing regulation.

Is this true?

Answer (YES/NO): YES